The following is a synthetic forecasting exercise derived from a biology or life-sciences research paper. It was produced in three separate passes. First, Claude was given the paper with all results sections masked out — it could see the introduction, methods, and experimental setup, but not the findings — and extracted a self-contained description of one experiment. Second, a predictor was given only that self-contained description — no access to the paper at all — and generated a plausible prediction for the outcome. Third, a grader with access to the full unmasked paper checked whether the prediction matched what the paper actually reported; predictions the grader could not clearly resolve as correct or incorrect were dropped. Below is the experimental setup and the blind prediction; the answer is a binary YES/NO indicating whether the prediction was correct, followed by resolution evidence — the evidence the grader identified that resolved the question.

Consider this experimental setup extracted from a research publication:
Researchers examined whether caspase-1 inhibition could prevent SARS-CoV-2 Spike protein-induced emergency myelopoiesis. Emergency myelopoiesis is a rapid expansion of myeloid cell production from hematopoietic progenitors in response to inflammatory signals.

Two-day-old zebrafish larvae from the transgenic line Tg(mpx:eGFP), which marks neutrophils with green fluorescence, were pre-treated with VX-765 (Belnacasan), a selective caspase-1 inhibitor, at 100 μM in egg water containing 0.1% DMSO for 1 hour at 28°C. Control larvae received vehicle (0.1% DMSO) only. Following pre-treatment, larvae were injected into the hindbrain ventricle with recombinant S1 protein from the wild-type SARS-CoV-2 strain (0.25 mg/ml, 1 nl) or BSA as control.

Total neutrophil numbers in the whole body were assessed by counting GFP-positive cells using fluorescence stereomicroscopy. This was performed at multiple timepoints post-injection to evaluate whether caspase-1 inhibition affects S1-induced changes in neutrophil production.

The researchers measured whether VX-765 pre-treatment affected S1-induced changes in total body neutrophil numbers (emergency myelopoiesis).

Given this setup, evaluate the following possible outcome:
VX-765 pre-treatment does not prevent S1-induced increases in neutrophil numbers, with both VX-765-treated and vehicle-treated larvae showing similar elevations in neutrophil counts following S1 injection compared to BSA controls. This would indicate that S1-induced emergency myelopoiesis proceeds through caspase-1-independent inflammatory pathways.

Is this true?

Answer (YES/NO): NO